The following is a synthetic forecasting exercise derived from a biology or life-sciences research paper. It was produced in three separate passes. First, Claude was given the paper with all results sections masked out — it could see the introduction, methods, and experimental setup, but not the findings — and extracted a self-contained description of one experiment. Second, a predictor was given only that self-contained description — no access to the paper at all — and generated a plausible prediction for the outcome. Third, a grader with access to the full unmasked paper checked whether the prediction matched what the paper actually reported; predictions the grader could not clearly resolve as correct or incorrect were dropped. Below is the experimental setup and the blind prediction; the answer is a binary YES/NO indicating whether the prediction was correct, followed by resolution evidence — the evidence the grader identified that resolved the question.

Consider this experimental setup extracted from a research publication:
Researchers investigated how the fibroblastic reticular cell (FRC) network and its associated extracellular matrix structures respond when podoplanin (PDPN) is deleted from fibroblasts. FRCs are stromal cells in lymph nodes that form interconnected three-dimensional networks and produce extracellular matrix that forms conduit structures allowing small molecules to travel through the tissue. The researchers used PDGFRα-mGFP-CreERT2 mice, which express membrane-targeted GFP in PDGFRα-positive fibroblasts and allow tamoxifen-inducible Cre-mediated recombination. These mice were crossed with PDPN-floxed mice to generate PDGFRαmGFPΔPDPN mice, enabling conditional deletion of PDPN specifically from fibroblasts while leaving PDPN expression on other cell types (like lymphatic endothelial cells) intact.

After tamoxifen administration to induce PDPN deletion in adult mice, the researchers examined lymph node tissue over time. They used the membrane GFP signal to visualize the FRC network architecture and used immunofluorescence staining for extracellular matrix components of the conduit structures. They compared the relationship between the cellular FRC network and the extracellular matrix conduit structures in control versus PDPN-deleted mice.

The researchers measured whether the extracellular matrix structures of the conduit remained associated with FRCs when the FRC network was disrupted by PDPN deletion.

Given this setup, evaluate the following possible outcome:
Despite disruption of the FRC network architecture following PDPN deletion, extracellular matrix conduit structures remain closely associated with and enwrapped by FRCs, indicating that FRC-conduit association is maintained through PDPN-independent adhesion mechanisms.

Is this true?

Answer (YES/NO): YES